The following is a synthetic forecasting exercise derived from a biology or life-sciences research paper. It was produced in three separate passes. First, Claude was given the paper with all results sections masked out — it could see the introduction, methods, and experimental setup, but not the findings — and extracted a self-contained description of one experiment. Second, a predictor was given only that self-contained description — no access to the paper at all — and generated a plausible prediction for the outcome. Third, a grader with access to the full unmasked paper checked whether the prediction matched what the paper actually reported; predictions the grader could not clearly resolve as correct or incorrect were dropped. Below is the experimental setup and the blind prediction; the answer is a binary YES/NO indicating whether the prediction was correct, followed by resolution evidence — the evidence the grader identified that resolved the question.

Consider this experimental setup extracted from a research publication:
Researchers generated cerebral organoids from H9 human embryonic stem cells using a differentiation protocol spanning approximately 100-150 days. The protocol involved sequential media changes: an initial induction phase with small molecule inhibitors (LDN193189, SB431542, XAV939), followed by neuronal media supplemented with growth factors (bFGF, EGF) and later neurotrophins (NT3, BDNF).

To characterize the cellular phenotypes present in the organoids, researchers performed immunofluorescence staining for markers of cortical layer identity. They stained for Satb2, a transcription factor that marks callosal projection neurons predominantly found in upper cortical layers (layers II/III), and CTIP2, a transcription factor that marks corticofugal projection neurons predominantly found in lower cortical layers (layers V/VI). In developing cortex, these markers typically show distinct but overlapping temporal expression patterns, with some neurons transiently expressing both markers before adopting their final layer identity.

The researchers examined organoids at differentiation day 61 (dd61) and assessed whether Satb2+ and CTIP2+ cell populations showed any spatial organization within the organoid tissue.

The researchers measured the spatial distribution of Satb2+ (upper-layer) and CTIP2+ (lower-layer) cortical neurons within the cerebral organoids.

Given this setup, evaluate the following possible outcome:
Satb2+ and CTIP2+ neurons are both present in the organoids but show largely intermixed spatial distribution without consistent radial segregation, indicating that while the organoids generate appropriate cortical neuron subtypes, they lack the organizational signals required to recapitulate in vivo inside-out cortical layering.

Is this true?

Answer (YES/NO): NO